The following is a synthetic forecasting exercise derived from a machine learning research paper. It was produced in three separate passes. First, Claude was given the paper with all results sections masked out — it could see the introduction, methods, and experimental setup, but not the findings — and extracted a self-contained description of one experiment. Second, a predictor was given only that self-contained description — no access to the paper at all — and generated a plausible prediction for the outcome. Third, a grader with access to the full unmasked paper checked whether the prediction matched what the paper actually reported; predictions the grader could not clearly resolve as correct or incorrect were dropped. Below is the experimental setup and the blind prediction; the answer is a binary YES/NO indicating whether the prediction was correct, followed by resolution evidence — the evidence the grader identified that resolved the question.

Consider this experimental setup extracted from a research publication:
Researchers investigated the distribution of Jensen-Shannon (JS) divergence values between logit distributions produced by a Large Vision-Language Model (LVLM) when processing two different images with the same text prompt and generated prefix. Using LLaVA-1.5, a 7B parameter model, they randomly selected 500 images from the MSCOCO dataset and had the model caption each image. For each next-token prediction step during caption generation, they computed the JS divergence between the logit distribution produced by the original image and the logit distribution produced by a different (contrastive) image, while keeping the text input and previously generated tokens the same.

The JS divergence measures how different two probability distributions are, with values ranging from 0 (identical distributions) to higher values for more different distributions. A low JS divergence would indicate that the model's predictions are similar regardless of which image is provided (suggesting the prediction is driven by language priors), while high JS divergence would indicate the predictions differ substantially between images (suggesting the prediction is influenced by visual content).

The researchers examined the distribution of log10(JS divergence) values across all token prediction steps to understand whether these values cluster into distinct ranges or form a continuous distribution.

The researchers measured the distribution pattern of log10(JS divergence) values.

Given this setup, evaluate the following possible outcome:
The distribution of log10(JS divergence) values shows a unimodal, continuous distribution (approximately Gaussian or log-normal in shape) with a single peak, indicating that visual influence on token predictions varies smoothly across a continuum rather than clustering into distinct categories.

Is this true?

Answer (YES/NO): NO